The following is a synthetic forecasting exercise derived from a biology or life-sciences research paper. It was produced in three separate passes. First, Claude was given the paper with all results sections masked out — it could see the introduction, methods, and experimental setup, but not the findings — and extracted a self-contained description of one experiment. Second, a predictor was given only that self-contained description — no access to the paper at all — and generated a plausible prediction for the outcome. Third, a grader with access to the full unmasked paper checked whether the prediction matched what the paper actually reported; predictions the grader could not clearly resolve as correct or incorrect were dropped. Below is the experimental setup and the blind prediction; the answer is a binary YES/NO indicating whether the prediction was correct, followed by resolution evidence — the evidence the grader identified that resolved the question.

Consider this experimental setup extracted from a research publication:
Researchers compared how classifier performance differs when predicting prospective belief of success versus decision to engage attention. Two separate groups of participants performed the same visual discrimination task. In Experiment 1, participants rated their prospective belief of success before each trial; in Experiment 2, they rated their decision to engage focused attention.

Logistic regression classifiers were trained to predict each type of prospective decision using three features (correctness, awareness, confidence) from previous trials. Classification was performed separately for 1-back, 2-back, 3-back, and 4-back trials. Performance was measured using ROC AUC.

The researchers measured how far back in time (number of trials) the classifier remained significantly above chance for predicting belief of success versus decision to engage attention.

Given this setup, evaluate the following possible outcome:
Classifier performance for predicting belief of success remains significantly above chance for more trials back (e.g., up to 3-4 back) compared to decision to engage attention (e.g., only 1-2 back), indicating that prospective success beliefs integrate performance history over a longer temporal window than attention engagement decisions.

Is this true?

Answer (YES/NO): YES